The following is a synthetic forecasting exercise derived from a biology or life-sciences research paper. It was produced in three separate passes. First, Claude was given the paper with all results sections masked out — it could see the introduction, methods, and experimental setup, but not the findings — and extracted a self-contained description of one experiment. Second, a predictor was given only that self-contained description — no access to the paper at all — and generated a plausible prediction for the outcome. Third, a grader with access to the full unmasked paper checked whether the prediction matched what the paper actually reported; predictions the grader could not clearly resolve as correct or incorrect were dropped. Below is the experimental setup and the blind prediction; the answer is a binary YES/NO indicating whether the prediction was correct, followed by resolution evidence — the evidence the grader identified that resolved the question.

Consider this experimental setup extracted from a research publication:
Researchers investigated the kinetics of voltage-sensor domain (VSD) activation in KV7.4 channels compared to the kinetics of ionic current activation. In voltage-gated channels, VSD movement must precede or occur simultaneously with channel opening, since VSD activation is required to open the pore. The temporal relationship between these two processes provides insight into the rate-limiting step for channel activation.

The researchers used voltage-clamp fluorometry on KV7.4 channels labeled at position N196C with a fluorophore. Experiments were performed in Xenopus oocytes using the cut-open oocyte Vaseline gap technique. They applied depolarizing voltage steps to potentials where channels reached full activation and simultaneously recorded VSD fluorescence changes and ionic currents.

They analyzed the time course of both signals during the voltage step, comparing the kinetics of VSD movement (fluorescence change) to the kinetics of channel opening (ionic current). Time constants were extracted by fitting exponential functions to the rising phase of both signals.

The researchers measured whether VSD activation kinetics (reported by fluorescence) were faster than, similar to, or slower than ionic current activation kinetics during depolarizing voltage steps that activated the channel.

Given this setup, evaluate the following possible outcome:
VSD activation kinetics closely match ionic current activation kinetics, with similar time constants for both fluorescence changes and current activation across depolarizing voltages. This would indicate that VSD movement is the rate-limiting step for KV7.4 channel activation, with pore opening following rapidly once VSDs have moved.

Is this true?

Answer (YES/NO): NO